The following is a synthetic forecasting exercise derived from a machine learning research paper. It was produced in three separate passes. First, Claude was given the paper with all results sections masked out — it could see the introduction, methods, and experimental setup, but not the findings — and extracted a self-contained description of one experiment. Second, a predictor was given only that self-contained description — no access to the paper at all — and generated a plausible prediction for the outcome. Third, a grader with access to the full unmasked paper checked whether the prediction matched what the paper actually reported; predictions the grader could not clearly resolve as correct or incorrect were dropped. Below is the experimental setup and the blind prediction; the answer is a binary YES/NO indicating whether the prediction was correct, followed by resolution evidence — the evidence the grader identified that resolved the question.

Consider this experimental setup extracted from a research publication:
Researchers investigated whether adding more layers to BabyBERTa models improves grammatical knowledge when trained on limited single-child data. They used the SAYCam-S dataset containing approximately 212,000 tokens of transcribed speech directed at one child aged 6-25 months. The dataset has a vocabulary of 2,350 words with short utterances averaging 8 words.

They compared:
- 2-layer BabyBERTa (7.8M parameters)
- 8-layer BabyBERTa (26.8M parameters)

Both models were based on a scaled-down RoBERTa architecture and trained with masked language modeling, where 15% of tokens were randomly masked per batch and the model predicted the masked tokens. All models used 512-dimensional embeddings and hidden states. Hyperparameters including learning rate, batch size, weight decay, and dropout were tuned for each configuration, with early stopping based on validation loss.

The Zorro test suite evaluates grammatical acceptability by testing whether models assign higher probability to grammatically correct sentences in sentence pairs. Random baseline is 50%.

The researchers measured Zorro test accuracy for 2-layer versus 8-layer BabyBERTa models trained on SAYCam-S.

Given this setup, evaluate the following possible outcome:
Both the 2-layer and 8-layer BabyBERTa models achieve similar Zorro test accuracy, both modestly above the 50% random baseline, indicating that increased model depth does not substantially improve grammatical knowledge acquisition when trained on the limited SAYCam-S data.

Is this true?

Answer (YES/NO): NO